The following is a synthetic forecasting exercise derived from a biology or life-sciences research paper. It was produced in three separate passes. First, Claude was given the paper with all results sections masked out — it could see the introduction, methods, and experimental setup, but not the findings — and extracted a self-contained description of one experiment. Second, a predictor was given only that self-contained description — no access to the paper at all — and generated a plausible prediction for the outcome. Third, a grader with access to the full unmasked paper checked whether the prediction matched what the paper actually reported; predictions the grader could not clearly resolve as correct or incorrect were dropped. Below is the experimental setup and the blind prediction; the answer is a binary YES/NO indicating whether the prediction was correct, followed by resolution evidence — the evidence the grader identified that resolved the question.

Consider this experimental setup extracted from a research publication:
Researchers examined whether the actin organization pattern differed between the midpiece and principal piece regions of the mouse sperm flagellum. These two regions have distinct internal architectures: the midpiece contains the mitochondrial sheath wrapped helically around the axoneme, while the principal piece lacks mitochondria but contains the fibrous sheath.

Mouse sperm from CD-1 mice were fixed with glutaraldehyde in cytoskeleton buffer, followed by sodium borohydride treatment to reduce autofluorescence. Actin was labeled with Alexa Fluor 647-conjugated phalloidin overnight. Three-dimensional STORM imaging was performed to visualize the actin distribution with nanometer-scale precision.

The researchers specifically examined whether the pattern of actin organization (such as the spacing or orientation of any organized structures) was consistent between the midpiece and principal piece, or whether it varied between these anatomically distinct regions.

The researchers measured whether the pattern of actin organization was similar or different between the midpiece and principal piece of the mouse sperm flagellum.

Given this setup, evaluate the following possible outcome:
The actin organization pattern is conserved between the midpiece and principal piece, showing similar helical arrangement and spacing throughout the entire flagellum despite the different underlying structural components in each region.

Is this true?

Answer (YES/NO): NO